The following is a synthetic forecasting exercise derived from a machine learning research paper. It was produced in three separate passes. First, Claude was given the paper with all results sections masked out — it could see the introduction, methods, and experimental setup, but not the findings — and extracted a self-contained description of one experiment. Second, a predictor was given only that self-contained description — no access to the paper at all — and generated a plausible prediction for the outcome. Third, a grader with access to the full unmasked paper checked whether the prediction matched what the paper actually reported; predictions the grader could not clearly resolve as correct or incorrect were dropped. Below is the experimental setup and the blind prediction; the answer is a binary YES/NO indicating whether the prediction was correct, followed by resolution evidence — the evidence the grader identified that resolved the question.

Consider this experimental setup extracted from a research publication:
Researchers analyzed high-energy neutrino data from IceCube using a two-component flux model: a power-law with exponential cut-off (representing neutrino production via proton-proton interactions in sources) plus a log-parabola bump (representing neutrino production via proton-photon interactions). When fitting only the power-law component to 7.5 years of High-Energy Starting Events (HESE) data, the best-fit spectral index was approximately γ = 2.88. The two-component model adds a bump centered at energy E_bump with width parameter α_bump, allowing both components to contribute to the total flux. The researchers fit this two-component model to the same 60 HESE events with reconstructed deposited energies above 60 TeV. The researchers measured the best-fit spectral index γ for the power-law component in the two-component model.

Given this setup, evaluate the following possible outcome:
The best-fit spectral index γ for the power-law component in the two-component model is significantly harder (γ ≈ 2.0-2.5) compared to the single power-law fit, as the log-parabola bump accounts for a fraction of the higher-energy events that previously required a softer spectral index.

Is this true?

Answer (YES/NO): YES